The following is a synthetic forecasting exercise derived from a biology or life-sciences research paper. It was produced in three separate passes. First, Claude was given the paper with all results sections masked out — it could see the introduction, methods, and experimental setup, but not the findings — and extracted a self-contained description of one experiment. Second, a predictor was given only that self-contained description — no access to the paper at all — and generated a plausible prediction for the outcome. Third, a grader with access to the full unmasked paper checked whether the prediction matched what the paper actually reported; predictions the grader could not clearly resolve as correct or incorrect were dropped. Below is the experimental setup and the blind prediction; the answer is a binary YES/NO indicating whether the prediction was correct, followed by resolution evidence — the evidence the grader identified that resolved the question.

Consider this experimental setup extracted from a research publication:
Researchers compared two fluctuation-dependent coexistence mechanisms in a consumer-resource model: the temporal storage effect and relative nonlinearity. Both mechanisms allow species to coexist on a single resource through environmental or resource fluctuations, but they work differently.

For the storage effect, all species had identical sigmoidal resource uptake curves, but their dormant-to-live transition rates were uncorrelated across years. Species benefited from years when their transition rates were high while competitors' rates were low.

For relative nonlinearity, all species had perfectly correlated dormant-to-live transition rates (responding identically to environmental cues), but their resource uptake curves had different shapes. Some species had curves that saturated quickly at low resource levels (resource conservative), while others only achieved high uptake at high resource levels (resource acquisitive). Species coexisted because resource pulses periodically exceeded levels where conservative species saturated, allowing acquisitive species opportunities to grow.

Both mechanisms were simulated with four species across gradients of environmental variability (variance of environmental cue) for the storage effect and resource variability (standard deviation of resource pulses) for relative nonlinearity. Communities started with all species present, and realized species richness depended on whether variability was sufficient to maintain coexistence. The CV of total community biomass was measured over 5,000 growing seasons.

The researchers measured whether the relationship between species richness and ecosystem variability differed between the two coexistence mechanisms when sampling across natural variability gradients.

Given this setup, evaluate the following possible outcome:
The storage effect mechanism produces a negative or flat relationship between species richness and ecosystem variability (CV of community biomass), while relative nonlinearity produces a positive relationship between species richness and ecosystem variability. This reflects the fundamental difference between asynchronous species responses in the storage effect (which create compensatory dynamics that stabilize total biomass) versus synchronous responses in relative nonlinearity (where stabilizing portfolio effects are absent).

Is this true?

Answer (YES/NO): NO